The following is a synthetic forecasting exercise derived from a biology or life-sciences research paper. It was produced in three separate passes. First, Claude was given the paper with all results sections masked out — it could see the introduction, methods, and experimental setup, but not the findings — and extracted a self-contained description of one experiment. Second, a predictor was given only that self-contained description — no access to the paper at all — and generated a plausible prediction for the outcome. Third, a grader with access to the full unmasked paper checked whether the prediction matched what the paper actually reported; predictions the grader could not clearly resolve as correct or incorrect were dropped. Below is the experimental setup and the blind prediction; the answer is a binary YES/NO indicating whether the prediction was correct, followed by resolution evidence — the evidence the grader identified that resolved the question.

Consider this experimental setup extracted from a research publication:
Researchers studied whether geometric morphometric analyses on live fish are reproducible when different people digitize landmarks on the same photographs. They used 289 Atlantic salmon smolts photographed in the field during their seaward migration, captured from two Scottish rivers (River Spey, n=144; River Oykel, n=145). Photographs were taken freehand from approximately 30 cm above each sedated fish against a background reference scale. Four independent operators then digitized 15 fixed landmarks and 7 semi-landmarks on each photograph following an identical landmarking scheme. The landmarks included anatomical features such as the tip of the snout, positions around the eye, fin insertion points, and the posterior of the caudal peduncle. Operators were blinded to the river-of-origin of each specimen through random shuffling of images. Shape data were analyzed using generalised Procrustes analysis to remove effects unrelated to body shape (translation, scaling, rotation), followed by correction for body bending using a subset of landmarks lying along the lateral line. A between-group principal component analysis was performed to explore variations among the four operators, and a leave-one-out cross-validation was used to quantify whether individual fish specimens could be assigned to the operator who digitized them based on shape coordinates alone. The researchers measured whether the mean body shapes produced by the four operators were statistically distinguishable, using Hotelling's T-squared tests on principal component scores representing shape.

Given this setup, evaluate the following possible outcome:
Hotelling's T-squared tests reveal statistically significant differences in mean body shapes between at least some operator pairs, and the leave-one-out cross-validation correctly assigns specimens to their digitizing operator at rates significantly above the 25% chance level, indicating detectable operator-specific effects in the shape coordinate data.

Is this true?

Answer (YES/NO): YES